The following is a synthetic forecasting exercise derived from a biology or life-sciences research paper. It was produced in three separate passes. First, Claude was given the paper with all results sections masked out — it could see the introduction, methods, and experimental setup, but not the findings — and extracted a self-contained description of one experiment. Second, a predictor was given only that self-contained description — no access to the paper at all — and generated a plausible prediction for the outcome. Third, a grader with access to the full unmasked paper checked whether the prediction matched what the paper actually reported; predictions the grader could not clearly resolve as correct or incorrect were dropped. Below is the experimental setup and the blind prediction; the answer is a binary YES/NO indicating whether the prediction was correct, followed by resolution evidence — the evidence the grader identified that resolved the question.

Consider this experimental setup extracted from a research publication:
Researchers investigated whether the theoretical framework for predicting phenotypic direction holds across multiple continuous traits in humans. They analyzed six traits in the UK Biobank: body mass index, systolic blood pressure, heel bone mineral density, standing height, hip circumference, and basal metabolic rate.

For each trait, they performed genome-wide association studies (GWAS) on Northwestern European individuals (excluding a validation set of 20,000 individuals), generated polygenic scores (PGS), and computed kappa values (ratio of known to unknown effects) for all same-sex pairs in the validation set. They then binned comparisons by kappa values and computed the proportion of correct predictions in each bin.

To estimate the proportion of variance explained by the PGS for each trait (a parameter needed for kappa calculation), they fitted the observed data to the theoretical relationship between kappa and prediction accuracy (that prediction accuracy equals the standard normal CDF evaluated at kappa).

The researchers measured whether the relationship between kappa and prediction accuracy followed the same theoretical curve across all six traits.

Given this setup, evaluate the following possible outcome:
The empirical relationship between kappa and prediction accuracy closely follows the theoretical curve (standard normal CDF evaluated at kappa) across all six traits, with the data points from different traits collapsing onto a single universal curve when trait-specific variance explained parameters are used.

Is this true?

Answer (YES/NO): NO